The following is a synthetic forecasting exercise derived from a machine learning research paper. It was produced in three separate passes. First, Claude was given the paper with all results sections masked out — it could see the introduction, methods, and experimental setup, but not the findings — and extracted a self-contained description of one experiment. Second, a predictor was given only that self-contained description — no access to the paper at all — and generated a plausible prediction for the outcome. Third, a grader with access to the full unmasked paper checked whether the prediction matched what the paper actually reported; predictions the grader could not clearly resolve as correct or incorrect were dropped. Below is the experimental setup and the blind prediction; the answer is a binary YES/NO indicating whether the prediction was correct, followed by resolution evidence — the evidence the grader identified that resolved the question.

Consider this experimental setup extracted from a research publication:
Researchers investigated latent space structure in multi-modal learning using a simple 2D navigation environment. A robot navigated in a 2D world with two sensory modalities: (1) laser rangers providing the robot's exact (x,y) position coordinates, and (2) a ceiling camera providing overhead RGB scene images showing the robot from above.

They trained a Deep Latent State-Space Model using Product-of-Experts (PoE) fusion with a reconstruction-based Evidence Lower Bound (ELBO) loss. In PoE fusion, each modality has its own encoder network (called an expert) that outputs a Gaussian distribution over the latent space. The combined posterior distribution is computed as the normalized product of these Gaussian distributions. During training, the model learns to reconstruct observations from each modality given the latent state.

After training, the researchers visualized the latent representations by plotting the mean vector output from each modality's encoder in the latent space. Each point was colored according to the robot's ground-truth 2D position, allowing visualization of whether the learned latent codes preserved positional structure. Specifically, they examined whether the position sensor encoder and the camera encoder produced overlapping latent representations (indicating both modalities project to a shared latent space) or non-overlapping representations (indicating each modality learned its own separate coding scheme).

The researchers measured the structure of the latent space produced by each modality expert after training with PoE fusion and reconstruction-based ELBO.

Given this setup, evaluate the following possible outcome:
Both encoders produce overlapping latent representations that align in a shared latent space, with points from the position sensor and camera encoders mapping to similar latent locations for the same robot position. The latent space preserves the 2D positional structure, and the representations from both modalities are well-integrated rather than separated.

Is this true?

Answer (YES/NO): NO